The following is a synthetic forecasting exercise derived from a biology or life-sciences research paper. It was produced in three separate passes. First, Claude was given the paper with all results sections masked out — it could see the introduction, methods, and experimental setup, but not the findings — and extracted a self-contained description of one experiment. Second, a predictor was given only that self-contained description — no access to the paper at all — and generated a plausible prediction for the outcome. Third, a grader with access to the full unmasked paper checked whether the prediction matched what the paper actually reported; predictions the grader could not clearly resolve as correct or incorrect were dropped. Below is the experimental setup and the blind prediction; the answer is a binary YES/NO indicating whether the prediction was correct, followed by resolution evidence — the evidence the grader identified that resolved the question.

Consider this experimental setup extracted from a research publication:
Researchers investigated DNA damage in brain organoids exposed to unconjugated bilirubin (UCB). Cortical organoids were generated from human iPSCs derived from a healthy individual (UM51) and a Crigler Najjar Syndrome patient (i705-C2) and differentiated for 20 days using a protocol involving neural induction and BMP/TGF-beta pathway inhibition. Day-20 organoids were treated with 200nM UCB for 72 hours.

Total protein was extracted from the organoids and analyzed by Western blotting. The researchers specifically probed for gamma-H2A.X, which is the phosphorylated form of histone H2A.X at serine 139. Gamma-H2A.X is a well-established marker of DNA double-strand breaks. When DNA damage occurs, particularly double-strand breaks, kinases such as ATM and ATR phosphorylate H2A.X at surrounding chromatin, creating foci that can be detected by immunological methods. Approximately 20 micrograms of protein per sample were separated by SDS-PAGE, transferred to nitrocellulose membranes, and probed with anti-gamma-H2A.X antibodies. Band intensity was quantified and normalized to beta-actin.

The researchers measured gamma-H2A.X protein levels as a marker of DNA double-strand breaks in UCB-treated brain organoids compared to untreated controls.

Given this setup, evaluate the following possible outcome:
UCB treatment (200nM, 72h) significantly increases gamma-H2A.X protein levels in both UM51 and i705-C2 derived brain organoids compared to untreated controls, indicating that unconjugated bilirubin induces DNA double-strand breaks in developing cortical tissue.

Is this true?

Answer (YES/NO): NO